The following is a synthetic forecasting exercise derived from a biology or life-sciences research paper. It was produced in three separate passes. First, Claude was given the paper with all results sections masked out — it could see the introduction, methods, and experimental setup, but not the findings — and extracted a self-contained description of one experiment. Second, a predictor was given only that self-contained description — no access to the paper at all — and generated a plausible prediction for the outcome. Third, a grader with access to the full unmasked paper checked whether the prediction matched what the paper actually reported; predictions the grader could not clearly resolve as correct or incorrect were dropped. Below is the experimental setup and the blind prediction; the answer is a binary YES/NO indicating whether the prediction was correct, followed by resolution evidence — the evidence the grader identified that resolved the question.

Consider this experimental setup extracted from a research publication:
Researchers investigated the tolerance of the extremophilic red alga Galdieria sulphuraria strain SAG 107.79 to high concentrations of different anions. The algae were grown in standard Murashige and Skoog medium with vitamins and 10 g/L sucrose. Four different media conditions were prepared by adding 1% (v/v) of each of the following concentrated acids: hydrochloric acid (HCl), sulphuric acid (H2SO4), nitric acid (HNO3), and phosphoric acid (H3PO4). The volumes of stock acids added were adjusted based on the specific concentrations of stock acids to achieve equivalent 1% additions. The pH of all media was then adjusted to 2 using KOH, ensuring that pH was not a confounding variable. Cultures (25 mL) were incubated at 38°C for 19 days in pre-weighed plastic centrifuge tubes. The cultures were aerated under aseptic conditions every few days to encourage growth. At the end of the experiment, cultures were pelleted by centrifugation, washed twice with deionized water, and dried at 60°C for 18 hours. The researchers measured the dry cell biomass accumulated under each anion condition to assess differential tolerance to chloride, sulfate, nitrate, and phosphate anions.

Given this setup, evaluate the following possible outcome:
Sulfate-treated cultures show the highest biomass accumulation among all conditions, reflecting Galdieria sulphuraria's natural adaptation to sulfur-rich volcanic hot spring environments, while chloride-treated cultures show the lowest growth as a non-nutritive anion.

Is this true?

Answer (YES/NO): NO